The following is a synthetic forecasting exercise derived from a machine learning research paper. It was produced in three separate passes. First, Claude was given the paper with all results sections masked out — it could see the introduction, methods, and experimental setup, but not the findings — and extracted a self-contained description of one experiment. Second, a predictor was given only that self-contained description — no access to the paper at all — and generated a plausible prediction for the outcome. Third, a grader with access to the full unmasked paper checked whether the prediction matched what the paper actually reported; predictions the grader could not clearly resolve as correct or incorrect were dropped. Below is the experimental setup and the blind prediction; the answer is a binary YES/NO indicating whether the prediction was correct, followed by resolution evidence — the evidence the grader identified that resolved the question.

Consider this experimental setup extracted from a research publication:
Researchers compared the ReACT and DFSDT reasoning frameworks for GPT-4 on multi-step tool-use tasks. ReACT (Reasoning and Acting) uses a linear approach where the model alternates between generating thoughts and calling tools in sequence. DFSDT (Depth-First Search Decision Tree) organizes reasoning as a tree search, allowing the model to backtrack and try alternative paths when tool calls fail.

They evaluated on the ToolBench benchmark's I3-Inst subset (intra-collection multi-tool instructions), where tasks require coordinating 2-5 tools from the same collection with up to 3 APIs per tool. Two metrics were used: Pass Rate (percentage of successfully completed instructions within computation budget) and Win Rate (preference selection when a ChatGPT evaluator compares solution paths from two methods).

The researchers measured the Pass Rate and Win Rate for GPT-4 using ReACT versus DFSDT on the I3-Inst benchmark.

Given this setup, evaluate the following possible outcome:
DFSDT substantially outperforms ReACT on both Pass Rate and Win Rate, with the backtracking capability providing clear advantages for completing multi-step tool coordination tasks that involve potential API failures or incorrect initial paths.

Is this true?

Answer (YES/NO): NO